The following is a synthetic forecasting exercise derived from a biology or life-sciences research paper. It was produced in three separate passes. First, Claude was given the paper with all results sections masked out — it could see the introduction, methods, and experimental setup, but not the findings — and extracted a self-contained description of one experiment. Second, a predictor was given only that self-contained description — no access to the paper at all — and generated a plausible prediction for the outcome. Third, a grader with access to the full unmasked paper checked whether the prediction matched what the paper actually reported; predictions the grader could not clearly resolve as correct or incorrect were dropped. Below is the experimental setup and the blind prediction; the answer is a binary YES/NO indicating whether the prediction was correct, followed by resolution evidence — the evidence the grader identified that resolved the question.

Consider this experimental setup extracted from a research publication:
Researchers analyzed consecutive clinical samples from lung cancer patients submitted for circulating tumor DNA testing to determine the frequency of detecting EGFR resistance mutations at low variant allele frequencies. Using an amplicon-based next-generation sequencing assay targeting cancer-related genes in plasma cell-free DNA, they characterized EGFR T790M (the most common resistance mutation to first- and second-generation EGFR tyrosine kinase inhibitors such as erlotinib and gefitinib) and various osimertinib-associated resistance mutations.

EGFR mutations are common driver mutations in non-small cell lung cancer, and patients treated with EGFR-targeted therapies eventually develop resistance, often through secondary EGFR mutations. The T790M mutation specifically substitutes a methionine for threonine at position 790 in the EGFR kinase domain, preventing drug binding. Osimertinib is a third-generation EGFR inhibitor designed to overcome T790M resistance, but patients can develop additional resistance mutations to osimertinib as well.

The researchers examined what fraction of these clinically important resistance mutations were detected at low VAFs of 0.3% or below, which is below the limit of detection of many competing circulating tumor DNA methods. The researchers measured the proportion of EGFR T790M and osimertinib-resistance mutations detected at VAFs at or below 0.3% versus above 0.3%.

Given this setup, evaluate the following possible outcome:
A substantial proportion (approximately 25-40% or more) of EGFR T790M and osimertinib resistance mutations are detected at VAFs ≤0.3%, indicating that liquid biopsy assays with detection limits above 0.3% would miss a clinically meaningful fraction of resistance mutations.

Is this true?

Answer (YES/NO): YES